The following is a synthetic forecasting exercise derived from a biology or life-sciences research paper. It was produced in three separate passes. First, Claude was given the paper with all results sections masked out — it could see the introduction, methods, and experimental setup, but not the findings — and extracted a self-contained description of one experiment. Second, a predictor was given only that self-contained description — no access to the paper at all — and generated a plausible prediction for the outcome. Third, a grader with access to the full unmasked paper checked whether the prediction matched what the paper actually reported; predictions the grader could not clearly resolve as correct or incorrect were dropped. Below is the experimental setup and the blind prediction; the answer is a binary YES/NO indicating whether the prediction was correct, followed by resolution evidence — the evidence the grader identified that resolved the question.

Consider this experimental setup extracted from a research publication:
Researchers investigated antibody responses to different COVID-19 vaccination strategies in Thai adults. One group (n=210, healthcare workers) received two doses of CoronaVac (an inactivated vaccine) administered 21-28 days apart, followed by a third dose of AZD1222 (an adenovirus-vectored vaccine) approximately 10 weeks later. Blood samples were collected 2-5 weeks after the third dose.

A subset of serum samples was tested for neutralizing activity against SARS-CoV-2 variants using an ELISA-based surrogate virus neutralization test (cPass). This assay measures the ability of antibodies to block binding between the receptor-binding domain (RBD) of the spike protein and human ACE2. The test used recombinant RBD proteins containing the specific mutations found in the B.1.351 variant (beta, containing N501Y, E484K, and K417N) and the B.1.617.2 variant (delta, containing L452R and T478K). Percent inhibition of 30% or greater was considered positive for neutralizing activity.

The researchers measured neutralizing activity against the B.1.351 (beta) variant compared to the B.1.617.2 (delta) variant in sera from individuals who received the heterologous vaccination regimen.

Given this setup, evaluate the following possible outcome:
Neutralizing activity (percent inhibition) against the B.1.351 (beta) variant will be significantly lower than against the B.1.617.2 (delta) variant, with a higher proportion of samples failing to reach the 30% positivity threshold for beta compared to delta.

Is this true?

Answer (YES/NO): YES